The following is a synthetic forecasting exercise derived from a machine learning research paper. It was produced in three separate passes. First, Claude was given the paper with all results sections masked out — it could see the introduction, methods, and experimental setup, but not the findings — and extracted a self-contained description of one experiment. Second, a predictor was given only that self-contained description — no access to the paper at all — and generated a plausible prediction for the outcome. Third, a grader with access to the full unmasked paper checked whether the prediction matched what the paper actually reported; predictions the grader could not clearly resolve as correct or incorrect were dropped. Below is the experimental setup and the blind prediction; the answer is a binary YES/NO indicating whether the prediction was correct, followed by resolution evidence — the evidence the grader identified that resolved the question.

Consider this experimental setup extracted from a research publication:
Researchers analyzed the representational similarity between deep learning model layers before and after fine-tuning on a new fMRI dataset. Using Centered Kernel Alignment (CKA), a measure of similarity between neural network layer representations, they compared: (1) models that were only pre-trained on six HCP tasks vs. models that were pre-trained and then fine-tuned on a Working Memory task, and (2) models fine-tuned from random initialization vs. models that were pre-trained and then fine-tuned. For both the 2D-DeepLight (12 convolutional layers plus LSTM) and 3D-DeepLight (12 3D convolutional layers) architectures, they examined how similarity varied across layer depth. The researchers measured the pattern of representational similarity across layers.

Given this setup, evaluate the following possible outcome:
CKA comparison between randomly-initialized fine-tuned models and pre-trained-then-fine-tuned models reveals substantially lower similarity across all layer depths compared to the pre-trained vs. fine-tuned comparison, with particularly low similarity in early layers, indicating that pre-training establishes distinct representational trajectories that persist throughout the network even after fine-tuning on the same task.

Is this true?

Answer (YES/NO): NO